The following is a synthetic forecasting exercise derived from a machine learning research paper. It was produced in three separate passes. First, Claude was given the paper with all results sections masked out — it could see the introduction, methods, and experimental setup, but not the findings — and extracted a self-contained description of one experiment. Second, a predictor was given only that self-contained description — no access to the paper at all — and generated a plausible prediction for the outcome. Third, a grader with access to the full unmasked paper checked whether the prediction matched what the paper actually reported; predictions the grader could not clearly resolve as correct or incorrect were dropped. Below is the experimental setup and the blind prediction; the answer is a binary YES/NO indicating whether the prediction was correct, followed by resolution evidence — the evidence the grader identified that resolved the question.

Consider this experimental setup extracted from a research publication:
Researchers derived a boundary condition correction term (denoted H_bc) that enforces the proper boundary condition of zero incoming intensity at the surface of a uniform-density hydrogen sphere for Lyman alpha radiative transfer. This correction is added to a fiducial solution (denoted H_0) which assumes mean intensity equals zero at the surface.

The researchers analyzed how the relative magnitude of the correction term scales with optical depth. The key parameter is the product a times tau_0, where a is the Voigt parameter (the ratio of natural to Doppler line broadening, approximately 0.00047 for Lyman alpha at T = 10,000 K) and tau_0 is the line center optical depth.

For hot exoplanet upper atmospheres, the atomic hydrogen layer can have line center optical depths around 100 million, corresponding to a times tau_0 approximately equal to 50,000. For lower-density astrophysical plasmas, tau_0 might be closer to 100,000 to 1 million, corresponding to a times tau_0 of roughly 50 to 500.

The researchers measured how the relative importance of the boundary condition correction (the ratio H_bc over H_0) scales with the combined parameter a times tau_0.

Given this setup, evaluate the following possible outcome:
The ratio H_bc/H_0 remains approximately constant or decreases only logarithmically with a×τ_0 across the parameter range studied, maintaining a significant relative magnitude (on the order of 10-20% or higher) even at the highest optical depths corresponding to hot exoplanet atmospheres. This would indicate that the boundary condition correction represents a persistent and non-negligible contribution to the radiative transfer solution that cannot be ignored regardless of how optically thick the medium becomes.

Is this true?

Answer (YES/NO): NO